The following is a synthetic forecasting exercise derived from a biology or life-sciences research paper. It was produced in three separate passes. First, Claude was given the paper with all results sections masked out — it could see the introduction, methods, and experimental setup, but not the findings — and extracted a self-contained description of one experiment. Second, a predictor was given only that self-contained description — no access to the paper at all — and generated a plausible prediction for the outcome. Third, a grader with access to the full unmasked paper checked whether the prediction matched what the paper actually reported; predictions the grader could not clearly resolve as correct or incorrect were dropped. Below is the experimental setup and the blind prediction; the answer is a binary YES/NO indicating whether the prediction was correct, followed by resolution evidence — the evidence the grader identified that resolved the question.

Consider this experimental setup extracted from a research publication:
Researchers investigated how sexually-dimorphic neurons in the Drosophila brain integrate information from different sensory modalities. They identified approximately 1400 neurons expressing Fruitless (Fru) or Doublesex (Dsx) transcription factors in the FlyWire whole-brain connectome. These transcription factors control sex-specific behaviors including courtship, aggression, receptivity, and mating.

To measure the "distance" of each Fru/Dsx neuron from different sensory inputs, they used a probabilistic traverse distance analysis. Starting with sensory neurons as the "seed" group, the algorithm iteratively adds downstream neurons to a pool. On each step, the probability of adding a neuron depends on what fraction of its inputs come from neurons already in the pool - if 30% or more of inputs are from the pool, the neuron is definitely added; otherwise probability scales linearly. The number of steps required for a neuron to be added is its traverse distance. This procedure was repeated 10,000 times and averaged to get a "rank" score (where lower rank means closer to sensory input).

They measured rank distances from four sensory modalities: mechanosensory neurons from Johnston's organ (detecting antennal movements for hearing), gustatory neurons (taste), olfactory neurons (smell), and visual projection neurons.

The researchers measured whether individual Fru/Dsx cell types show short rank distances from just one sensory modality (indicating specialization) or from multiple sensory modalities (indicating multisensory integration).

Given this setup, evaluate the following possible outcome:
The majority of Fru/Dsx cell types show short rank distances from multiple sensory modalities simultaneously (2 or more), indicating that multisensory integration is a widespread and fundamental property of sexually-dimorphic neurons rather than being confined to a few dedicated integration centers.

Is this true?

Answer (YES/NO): NO